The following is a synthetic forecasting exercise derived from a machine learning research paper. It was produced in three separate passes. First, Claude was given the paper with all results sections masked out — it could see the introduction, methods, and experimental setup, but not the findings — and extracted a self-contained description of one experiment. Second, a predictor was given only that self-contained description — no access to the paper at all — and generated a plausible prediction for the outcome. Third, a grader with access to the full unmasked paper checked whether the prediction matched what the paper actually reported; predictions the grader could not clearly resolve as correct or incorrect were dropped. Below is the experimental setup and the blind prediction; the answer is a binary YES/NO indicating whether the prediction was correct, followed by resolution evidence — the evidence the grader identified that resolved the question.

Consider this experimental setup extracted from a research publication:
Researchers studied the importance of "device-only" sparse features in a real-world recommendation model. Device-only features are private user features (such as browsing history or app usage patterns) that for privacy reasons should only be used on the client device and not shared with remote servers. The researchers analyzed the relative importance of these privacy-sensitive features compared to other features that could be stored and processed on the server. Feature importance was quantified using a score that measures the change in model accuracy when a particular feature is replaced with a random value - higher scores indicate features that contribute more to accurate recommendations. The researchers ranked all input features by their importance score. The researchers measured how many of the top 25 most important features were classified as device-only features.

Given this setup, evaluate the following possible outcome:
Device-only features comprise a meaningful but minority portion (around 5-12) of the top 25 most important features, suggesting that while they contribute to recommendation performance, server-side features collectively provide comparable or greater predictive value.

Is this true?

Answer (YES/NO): YES